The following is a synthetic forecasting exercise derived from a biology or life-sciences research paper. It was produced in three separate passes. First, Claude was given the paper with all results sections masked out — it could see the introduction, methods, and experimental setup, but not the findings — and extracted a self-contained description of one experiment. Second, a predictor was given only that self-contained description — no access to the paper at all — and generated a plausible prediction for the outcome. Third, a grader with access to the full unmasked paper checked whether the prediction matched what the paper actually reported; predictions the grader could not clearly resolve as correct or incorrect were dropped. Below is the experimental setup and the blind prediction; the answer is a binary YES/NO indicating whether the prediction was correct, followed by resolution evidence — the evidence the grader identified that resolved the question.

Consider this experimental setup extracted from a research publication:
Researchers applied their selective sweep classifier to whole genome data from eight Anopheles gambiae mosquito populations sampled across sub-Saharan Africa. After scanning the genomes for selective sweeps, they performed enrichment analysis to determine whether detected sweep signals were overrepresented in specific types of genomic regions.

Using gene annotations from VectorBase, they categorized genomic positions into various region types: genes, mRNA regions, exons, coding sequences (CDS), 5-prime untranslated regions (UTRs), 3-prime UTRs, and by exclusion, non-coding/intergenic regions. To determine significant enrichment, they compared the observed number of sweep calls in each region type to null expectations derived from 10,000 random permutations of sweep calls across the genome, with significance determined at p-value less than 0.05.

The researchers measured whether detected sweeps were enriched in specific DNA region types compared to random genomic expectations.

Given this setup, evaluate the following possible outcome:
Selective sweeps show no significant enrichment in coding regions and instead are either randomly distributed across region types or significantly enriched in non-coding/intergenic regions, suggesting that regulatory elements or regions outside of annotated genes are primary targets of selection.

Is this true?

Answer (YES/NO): NO